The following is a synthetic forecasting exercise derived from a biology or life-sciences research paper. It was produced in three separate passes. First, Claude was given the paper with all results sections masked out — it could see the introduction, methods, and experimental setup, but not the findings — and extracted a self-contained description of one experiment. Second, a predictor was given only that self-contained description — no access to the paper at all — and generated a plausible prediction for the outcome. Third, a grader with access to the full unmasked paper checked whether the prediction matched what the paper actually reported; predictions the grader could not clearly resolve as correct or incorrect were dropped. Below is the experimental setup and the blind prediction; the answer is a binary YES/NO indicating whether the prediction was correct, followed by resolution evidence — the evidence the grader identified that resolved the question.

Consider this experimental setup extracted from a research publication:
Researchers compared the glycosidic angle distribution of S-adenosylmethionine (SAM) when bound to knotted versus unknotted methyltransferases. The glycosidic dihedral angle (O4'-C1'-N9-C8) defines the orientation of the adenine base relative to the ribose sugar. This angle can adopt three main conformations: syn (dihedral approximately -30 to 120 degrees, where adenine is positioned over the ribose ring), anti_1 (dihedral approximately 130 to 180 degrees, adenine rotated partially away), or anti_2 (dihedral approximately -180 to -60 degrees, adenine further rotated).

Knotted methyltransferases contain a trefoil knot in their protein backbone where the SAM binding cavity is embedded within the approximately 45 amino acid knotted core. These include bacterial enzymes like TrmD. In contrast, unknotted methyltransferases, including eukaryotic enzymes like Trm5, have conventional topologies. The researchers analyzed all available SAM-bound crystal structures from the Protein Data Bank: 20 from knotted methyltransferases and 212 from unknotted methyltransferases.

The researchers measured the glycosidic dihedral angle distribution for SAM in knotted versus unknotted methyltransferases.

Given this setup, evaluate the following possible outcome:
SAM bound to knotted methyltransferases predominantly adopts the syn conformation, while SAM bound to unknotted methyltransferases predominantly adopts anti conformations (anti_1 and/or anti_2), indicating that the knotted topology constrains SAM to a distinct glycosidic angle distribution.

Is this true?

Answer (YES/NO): NO